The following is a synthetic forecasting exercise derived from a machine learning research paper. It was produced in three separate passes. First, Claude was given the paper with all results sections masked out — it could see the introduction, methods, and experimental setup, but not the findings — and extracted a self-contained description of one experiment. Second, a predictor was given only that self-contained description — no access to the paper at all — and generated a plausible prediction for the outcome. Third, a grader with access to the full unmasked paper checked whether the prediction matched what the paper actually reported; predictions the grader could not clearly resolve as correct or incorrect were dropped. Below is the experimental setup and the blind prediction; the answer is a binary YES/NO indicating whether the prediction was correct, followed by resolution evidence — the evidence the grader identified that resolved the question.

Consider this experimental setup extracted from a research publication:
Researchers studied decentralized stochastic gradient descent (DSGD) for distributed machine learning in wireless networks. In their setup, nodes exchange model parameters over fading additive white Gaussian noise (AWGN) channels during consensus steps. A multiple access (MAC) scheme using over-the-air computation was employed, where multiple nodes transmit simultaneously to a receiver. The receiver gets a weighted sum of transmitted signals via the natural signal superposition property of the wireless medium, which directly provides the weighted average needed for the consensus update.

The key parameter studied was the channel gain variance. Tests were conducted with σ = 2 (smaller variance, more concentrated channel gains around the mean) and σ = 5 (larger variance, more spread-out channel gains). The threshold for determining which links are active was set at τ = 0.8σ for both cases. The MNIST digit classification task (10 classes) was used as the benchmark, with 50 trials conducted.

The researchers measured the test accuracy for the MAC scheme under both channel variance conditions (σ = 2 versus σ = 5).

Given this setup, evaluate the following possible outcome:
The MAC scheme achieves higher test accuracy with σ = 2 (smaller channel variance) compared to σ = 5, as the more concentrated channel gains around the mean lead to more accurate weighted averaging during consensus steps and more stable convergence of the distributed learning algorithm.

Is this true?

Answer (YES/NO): NO